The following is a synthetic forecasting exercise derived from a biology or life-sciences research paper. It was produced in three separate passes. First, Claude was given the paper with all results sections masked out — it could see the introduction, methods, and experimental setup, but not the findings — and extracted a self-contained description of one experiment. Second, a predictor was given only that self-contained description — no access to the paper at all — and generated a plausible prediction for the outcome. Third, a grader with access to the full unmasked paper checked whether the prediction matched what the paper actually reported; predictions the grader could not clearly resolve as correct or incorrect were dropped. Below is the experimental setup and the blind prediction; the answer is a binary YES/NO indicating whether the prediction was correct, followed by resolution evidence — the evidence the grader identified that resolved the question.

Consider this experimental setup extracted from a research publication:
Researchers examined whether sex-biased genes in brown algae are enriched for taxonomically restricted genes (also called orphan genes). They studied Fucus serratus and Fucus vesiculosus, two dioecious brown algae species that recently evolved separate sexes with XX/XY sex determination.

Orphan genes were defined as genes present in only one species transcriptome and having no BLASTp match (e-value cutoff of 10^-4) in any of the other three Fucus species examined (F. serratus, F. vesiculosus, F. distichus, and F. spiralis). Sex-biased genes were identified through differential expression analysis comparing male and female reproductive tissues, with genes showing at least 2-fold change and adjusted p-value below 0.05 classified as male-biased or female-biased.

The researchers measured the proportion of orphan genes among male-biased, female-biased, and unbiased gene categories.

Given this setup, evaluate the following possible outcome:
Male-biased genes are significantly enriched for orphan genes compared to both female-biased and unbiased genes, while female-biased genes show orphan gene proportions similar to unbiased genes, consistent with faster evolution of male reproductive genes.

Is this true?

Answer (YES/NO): NO